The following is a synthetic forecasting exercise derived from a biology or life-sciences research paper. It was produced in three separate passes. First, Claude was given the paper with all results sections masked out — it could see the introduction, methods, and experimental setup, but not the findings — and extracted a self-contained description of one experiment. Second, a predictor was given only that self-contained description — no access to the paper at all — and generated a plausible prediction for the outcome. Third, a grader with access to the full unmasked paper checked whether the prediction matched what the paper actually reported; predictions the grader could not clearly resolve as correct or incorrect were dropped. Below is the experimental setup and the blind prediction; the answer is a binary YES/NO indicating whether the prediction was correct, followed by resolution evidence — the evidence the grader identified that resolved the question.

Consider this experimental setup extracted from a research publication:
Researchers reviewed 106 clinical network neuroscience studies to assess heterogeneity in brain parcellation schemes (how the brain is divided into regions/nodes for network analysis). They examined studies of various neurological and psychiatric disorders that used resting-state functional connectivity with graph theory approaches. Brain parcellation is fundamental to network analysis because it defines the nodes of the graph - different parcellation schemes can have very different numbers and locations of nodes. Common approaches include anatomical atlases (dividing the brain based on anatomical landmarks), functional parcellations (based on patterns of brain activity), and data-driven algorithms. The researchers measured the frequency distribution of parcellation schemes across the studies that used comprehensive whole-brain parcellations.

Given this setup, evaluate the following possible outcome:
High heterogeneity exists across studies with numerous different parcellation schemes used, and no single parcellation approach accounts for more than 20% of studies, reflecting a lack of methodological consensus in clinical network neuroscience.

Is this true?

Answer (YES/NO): NO